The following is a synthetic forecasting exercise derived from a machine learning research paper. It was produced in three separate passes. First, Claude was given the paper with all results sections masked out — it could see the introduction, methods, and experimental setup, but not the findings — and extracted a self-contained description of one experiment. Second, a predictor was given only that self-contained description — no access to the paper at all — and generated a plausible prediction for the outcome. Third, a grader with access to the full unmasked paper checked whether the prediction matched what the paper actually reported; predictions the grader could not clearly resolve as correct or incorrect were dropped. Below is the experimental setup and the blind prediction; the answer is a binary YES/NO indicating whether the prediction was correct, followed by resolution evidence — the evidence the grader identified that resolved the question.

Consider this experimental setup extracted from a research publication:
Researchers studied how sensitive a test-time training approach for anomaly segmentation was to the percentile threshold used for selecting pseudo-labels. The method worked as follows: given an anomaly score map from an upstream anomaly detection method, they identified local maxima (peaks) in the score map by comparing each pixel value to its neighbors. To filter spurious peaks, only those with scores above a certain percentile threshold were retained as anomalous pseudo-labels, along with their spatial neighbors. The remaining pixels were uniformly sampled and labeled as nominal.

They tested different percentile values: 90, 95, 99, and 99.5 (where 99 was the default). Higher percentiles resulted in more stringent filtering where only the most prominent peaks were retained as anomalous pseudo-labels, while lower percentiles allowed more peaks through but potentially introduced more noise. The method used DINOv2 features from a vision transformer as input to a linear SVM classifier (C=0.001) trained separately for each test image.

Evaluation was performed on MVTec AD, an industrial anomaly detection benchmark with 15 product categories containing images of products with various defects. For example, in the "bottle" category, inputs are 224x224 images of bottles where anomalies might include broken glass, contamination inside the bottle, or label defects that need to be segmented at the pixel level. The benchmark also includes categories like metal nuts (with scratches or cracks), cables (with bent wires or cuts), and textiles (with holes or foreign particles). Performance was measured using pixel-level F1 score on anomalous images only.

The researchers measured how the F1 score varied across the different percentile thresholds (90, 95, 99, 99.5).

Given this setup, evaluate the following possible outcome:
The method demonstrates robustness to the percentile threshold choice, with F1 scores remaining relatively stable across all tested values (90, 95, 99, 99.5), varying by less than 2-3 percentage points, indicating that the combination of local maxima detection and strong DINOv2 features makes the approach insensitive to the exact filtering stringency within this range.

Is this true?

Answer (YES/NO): NO